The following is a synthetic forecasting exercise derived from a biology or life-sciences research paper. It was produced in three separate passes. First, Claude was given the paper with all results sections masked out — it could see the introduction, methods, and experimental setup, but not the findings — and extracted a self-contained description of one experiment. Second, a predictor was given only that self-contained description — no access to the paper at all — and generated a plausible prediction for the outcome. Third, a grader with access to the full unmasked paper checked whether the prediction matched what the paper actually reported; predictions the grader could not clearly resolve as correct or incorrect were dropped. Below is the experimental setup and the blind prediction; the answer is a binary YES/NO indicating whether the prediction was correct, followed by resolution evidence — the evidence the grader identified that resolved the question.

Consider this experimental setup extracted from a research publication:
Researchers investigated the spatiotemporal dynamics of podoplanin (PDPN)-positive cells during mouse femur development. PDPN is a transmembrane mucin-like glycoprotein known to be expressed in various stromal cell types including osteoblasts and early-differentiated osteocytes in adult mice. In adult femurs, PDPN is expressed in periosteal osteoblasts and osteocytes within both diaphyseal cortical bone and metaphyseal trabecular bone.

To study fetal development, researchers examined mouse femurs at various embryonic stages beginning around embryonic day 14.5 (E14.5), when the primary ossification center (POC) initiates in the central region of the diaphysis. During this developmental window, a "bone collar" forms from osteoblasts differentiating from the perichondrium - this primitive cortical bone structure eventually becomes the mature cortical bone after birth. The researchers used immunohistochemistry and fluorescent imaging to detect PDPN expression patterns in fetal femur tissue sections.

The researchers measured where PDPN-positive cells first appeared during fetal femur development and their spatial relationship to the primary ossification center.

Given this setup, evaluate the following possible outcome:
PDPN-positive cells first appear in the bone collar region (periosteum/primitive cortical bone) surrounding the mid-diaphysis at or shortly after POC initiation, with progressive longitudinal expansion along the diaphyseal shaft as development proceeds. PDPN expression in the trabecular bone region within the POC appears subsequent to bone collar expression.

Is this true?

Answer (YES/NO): YES